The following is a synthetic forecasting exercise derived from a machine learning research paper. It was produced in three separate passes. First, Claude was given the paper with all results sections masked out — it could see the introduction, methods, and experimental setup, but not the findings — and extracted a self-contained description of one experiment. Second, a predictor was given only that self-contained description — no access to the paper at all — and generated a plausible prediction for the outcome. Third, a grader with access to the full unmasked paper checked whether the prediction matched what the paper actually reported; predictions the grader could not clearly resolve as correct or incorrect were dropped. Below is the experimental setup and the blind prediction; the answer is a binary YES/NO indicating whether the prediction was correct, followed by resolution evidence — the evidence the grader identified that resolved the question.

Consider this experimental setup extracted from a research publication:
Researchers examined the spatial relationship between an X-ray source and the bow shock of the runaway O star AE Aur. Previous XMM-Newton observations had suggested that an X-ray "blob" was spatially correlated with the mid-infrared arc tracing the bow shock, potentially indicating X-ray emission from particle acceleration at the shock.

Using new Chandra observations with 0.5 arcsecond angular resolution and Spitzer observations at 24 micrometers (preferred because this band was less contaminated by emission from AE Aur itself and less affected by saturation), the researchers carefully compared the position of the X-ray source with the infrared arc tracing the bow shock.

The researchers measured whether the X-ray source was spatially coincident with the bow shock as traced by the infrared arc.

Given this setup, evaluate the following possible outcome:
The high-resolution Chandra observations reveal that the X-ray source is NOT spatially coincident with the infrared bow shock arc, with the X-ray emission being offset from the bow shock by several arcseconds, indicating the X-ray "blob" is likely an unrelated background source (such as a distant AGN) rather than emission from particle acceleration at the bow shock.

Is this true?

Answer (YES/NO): YES